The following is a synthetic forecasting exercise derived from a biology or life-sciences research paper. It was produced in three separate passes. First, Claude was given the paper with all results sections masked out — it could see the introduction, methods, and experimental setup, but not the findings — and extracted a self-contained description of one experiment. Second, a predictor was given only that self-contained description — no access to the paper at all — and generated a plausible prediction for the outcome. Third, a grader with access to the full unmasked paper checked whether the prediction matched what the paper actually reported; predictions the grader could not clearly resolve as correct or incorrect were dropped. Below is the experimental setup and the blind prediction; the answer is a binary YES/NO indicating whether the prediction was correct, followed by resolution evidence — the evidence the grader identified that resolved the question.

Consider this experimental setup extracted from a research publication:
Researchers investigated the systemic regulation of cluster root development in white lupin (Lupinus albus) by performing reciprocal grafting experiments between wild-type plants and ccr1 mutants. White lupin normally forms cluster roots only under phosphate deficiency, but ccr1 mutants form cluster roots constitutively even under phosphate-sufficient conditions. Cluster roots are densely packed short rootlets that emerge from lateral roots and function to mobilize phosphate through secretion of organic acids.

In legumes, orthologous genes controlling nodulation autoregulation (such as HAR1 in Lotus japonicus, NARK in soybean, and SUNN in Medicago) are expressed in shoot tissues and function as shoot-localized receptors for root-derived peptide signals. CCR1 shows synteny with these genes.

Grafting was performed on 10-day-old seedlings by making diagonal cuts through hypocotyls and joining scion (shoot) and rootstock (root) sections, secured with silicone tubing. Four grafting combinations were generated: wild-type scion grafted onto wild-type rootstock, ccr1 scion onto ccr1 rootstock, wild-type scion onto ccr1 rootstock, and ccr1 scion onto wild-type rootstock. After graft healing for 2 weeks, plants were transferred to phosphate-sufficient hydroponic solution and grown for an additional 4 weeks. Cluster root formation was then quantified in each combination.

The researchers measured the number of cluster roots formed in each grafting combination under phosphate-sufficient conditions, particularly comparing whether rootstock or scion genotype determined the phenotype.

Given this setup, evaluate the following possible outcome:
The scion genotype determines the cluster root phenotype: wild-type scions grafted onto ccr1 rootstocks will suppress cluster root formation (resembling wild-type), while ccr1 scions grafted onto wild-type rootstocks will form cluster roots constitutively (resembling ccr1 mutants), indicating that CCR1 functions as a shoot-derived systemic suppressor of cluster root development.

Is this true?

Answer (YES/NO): YES